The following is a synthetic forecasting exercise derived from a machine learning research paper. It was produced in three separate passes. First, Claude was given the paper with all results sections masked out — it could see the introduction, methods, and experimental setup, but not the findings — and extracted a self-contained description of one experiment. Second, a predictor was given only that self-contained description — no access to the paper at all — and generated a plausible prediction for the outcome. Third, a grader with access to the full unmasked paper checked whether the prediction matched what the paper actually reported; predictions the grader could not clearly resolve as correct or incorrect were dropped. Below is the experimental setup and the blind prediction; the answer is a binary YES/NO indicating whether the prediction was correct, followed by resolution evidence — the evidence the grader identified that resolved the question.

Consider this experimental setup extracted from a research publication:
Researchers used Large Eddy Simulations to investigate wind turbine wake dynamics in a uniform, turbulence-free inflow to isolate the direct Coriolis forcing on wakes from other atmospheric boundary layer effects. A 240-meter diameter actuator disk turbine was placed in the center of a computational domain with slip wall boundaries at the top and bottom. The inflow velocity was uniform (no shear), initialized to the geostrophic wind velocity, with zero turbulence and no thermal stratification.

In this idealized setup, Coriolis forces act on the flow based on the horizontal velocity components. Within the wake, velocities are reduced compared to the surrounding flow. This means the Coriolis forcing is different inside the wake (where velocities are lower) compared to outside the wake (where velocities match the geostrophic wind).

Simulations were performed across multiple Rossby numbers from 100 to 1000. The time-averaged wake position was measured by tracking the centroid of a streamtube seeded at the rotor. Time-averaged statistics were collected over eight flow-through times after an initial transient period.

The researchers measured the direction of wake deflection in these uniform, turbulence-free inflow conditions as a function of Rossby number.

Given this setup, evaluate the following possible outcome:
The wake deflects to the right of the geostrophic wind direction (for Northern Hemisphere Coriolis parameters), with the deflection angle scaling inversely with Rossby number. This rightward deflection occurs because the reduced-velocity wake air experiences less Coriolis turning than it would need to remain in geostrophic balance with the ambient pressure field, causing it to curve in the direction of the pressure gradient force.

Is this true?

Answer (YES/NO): NO